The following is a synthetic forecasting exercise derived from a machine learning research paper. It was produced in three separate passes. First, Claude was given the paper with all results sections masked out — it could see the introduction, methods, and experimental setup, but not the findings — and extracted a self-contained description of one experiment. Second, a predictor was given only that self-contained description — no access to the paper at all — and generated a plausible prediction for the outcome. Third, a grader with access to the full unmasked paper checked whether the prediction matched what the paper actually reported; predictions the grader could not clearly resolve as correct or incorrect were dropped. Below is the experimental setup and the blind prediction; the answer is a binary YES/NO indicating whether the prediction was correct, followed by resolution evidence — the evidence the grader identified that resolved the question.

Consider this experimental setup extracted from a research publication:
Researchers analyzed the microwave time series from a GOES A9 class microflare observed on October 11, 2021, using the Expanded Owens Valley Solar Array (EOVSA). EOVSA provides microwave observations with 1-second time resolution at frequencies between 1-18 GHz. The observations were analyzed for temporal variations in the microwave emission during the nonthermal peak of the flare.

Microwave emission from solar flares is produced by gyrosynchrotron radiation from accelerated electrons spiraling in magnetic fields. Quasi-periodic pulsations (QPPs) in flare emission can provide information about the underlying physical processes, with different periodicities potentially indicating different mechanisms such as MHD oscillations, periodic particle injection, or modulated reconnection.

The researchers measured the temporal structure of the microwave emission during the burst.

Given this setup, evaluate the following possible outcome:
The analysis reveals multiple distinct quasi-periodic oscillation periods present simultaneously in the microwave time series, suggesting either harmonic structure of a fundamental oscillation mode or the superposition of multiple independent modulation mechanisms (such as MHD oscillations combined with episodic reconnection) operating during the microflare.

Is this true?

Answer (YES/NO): NO